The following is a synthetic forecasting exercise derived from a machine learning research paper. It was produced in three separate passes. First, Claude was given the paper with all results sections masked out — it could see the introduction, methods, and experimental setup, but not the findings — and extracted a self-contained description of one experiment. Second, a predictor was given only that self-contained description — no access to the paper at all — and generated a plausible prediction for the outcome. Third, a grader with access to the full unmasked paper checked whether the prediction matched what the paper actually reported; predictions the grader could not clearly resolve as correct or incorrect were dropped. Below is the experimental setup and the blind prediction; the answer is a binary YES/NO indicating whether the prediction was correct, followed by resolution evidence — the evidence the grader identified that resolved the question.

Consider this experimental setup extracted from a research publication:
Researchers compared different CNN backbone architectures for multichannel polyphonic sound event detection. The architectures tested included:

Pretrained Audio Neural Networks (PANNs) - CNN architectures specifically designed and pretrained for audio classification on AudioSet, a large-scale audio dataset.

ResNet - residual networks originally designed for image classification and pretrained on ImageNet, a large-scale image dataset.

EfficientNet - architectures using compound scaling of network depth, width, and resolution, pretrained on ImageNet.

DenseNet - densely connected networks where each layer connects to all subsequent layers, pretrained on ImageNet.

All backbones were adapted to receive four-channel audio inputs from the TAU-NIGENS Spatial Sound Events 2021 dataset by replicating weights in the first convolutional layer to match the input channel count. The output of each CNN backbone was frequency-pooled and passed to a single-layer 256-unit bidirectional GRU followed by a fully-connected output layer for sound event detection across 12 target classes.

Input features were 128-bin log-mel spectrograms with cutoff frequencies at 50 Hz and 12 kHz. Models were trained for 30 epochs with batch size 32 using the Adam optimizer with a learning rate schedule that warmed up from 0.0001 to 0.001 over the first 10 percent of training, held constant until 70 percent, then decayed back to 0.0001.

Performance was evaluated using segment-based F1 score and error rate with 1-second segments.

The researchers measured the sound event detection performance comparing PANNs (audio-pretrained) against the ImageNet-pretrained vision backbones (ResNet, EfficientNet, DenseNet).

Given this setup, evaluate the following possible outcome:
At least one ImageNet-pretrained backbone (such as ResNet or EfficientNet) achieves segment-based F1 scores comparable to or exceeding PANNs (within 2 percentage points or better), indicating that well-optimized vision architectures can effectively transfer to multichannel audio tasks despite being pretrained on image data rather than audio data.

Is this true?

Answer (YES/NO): NO